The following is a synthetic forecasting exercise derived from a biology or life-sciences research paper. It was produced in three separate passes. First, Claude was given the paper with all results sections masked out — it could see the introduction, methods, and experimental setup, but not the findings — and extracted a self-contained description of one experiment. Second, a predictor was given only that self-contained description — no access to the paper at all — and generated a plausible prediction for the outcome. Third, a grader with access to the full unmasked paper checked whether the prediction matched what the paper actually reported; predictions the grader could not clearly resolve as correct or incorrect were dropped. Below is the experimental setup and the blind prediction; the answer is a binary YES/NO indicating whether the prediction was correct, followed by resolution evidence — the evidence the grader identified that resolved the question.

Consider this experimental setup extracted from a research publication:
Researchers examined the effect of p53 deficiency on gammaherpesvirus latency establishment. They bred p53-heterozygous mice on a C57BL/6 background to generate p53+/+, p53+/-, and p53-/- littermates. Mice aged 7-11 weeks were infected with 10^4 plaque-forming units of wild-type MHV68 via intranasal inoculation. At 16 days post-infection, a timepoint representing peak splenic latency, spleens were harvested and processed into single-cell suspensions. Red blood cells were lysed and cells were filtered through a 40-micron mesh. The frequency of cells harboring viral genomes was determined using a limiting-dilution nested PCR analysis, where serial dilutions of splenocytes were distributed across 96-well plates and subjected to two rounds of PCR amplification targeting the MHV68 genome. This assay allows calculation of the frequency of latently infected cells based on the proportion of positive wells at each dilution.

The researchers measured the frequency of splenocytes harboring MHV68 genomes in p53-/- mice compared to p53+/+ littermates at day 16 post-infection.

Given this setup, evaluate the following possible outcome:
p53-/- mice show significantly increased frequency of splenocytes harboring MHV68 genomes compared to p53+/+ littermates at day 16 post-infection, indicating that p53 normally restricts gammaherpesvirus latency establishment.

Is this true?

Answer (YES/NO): YES